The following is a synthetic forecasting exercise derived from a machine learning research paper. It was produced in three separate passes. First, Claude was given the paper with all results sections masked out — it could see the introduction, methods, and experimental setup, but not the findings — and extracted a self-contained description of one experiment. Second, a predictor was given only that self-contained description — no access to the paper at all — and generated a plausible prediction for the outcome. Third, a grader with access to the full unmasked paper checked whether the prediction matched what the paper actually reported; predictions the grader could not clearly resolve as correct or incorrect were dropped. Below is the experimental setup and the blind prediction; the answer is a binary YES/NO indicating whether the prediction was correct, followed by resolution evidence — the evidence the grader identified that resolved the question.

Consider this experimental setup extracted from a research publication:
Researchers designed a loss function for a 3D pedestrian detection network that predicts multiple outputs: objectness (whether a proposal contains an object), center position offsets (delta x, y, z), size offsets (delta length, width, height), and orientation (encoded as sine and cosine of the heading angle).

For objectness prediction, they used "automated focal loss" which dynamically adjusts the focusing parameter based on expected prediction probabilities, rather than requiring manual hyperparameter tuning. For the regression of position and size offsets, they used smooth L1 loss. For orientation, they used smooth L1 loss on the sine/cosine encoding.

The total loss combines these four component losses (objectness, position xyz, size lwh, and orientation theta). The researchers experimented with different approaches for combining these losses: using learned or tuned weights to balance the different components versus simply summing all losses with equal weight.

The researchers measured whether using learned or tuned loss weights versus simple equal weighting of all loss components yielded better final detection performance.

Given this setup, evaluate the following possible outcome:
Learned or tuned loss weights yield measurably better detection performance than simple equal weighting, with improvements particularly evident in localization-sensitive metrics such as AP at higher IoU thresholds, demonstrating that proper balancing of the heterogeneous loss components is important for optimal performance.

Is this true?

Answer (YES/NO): NO